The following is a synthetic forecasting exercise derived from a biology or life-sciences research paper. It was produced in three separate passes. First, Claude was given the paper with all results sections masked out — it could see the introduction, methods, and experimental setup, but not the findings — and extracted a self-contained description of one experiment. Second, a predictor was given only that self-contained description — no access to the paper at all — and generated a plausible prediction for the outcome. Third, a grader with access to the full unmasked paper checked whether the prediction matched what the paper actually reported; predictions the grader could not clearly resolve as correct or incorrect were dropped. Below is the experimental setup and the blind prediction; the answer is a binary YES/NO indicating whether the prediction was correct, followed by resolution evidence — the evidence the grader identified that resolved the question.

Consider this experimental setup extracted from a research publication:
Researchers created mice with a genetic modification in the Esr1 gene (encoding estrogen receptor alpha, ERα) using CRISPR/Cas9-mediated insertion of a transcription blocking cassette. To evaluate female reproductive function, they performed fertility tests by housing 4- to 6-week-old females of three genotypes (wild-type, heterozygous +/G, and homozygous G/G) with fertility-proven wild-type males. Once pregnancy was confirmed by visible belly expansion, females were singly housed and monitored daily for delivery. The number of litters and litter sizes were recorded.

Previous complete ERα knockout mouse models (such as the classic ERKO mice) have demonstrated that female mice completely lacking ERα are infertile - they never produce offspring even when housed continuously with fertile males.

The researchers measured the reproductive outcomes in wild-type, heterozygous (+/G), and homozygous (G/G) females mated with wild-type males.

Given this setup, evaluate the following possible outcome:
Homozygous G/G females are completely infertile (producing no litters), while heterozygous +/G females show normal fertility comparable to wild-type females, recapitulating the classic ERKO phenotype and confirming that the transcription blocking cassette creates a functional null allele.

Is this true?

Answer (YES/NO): NO